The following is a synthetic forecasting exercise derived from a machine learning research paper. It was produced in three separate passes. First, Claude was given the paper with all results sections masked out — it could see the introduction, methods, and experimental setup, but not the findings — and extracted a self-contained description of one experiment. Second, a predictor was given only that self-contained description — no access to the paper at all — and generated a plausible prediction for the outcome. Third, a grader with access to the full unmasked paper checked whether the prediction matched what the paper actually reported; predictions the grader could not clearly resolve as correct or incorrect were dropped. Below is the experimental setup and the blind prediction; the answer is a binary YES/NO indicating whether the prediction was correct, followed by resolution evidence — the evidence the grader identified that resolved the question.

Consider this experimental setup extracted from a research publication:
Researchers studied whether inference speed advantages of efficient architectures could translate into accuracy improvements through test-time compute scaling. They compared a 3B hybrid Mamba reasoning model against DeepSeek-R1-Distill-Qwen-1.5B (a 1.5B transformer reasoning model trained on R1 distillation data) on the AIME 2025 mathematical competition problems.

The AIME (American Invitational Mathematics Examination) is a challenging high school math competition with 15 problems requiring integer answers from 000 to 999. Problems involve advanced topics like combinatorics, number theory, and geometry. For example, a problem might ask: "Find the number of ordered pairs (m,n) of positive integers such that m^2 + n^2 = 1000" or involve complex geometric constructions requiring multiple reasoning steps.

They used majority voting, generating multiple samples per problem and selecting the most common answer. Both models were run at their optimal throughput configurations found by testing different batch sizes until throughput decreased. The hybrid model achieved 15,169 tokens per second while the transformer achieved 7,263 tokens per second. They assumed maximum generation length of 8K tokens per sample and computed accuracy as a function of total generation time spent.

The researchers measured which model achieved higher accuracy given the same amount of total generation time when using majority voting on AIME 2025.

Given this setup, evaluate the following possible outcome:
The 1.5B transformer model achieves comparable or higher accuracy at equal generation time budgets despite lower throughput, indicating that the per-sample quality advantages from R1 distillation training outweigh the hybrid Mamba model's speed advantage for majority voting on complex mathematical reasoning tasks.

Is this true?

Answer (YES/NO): NO